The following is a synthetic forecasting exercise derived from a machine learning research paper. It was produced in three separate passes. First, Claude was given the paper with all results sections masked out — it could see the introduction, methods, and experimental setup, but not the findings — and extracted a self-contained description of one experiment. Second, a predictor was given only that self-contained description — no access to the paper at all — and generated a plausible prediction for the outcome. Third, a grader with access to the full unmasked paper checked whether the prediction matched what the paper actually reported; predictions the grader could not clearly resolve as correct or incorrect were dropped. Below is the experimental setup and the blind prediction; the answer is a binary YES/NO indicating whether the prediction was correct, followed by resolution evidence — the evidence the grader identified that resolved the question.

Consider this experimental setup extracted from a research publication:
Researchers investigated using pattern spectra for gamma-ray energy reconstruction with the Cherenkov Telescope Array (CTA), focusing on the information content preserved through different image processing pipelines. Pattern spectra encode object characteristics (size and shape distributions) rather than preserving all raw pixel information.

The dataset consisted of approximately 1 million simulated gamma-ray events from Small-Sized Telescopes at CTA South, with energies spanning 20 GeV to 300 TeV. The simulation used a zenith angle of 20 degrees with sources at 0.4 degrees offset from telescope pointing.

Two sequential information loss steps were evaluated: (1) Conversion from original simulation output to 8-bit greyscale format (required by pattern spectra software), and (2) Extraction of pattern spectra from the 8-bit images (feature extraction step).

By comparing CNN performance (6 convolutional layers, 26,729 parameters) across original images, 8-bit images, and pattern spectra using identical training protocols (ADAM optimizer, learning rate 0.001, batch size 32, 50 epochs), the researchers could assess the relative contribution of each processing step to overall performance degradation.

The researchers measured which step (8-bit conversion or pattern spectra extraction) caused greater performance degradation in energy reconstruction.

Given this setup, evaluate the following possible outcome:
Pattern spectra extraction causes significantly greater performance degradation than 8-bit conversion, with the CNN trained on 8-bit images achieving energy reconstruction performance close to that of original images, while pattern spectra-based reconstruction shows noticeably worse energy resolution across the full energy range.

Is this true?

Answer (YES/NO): YES